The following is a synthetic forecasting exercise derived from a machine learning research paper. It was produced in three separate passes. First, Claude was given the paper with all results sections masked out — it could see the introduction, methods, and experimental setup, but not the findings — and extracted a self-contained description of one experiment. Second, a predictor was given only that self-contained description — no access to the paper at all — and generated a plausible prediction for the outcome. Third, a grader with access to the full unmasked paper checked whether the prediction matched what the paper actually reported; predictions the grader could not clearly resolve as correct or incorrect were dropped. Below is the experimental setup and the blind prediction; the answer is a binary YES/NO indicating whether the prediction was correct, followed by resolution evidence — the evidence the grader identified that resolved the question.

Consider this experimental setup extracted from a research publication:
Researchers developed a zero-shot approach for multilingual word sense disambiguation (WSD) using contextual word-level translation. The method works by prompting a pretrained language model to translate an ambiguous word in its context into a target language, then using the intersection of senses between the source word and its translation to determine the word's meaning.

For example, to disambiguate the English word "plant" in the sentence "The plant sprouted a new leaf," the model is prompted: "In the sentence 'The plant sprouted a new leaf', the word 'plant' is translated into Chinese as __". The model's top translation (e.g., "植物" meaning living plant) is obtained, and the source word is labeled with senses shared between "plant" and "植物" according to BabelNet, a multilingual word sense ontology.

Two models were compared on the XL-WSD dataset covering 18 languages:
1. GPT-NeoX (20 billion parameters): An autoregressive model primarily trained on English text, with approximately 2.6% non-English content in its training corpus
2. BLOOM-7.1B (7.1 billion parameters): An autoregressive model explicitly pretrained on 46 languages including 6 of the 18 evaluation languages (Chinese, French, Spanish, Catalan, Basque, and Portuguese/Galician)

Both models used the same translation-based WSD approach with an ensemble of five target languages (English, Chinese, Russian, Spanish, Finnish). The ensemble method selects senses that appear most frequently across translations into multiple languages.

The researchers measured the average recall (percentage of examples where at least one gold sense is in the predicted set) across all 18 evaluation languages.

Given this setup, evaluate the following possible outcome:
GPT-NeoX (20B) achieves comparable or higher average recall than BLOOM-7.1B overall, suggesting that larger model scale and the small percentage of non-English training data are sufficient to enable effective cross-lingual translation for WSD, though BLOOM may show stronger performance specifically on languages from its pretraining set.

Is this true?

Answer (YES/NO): YES